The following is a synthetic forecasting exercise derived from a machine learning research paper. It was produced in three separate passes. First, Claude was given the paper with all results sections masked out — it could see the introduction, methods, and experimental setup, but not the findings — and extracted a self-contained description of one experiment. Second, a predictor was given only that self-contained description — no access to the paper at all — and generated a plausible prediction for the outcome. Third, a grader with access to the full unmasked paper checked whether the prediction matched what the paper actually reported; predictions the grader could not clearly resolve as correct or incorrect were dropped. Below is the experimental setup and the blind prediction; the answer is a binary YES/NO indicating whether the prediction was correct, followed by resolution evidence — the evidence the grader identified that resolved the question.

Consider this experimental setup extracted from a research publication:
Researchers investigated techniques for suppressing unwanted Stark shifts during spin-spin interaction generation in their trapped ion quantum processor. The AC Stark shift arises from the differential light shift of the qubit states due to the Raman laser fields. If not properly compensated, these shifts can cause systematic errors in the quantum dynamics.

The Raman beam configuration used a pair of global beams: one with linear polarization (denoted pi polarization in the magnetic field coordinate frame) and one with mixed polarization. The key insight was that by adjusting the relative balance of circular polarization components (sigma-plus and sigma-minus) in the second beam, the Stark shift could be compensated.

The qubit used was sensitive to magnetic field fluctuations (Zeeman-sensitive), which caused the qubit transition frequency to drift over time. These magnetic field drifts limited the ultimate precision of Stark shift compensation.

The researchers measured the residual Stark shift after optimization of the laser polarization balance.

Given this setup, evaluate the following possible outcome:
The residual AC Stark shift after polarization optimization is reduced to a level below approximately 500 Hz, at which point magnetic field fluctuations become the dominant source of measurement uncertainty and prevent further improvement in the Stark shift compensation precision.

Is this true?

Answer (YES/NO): YES